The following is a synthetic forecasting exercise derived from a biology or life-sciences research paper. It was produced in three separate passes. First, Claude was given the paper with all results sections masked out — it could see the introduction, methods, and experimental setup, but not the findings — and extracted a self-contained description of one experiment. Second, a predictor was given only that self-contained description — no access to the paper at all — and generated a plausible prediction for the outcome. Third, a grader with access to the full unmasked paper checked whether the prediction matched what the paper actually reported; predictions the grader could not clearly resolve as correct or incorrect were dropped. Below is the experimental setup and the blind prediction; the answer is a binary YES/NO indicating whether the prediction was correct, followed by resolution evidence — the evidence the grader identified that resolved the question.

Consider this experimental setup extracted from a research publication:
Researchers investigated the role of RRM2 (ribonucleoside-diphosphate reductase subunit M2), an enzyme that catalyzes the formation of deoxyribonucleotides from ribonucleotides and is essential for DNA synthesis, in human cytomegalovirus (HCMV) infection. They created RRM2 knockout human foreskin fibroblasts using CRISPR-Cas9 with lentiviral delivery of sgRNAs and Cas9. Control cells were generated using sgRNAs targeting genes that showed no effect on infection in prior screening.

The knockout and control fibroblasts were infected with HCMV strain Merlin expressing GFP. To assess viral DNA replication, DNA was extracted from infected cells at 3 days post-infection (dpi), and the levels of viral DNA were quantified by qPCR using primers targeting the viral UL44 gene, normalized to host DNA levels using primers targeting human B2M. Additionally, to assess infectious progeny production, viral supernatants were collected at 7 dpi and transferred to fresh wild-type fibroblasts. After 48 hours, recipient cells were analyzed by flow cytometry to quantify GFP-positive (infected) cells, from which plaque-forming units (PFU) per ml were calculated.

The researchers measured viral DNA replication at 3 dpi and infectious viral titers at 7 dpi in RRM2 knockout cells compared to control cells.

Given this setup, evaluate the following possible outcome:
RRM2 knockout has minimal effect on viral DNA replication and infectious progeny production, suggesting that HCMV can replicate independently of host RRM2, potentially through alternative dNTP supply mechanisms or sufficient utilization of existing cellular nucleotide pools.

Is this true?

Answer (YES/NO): NO